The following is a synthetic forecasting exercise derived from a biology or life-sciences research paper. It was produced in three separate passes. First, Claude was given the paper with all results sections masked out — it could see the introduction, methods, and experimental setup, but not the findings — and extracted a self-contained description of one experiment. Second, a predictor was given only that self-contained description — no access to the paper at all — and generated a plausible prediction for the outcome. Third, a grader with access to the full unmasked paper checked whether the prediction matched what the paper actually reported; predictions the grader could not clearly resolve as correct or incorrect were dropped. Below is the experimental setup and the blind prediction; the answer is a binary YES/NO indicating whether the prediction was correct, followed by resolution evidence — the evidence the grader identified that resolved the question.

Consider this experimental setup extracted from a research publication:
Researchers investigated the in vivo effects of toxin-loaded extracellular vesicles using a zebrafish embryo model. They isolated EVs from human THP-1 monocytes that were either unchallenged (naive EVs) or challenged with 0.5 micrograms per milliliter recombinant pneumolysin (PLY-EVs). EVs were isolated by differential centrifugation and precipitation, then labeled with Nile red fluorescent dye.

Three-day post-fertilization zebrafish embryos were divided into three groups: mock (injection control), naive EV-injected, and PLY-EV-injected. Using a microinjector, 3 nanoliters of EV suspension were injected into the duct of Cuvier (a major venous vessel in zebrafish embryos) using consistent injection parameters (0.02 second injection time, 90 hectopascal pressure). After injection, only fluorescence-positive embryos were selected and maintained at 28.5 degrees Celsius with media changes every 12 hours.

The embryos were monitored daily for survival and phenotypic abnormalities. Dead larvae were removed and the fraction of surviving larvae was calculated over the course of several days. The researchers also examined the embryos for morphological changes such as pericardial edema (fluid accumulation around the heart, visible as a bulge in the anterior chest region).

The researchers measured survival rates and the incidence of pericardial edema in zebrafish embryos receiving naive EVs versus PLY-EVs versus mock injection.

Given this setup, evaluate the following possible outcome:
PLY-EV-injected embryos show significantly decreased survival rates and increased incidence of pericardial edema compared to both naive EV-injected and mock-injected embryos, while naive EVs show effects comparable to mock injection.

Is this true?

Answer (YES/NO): YES